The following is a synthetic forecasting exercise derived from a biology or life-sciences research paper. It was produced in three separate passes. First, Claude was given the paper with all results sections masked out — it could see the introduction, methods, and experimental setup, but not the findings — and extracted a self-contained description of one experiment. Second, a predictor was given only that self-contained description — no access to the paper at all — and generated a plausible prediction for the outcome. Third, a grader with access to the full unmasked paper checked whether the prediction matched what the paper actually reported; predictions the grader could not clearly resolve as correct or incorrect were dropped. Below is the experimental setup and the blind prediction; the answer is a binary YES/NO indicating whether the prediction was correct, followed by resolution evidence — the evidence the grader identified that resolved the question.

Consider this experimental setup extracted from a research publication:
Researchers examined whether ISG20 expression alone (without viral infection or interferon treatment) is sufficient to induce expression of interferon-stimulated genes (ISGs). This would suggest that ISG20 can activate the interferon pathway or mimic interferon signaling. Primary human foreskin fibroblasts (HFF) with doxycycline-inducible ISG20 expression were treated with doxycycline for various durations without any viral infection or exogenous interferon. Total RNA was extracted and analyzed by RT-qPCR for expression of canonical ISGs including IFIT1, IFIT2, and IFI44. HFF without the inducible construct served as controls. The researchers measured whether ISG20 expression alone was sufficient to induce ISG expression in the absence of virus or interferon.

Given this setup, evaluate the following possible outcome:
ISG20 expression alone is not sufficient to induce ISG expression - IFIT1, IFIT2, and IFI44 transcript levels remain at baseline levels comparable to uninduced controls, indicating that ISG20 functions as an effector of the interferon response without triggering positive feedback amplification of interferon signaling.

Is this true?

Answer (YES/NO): NO